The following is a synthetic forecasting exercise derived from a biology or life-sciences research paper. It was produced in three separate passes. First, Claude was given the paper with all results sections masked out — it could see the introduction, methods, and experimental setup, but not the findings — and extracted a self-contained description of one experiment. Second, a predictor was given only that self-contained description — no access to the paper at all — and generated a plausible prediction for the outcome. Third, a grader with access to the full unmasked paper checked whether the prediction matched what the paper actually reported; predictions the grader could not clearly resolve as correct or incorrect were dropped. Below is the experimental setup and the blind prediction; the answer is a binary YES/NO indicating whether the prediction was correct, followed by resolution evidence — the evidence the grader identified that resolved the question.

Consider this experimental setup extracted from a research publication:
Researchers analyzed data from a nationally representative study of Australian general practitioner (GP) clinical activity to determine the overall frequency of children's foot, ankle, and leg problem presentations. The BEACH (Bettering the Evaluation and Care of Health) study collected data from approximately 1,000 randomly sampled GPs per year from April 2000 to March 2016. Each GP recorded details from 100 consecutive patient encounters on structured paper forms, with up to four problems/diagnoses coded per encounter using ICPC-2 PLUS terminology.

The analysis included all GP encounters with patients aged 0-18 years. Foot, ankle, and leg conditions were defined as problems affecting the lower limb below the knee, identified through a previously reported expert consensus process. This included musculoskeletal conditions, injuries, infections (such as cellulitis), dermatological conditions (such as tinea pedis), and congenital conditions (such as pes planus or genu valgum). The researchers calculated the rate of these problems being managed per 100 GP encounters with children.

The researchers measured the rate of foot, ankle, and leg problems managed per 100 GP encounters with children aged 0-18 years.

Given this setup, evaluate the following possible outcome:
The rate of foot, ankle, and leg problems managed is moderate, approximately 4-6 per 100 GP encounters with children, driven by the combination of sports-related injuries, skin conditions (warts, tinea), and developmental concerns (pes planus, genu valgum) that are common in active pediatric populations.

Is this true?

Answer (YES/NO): NO